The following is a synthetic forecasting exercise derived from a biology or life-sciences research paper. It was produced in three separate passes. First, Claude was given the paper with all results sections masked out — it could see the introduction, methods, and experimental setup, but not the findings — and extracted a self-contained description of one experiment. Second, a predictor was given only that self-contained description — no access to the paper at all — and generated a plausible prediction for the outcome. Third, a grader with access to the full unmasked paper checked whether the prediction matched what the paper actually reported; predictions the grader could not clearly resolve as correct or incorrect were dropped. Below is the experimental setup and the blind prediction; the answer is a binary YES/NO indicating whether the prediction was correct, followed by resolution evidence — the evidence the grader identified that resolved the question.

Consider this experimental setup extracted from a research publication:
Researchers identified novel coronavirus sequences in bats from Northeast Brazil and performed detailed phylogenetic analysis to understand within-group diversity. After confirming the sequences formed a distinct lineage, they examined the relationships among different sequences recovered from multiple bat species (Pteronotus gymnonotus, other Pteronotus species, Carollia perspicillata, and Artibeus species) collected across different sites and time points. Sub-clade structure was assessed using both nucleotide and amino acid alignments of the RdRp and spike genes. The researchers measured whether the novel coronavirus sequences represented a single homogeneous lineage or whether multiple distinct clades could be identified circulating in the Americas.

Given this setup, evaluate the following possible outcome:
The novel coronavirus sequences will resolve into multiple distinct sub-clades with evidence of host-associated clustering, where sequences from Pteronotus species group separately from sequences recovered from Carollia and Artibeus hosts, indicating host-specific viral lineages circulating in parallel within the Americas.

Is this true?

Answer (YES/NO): NO